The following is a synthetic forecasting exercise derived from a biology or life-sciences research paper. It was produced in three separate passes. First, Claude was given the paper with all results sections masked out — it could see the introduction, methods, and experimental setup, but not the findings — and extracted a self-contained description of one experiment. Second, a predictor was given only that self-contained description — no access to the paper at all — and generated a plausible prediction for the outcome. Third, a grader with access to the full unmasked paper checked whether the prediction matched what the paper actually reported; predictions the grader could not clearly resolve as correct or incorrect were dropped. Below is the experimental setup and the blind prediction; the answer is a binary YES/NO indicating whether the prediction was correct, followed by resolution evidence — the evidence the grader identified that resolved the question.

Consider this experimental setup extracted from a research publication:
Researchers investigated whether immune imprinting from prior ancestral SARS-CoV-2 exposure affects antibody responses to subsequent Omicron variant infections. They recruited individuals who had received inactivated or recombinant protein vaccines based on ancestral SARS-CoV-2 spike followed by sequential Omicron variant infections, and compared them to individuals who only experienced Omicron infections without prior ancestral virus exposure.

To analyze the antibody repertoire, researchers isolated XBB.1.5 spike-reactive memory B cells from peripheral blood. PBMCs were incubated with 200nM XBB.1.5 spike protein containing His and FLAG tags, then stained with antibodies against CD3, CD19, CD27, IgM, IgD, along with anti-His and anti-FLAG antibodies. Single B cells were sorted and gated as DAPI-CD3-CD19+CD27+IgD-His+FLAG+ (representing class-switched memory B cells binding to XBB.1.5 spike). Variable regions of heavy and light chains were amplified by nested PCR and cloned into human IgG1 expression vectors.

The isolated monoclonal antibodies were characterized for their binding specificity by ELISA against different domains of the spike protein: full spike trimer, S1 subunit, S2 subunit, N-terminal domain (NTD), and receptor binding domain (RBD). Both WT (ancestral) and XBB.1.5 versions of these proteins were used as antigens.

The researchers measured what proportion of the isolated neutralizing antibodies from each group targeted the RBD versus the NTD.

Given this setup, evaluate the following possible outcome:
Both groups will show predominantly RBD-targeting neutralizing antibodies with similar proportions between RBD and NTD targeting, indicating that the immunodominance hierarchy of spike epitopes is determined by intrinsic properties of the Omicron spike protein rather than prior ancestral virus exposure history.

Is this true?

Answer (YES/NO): NO